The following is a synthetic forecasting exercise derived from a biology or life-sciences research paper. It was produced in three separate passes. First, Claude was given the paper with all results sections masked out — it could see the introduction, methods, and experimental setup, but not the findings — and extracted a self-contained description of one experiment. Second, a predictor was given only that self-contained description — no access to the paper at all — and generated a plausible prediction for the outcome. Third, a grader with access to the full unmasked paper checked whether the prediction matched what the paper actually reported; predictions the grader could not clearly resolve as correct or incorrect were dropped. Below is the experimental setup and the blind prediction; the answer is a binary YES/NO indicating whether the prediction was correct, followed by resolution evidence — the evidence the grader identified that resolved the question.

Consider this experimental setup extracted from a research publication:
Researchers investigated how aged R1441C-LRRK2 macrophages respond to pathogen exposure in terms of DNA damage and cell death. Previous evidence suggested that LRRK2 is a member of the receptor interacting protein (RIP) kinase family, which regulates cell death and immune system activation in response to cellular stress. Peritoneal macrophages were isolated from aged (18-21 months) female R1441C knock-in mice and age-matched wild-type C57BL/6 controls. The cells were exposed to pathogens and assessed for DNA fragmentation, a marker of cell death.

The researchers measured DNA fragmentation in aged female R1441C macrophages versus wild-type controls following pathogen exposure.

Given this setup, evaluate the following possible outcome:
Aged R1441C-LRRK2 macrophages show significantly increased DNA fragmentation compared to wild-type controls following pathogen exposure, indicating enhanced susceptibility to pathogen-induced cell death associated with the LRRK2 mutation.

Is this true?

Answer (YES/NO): YES